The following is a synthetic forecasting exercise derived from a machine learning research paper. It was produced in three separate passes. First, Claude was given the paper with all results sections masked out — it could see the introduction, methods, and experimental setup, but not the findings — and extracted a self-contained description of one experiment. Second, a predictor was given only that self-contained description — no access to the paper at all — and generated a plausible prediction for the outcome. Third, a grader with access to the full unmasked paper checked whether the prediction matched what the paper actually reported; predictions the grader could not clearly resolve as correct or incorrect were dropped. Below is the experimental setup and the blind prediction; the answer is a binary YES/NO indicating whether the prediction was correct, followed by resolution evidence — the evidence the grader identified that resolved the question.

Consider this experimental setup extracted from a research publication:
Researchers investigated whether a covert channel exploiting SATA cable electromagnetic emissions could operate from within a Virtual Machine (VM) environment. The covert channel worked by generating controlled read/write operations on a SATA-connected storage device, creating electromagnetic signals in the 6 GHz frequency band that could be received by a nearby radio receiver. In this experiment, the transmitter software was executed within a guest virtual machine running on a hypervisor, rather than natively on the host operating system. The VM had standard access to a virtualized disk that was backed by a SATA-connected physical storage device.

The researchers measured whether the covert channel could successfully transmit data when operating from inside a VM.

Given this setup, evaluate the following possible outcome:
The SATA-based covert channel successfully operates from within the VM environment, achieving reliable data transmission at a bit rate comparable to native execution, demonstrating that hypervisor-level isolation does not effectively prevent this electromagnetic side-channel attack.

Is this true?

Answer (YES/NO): NO